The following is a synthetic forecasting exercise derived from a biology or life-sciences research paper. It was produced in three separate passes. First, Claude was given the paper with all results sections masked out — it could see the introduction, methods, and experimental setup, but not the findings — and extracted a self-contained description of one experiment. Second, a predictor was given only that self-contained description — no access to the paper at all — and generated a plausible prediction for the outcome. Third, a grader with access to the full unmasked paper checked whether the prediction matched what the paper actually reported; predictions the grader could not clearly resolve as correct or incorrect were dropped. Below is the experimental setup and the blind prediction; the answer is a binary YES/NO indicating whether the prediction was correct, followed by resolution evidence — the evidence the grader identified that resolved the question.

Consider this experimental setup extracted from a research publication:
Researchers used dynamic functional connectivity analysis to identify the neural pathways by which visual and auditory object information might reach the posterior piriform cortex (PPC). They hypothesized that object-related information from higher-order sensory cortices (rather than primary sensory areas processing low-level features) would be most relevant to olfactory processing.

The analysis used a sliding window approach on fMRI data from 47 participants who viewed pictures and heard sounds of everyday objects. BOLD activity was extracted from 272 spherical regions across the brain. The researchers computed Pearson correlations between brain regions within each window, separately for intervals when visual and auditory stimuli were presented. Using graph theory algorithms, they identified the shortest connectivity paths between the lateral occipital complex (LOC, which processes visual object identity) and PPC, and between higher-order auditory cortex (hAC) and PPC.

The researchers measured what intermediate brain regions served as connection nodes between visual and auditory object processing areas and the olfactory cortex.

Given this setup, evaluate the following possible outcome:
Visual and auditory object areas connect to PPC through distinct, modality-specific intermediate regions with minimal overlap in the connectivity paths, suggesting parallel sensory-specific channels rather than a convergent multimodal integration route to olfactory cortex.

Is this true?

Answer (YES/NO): YES